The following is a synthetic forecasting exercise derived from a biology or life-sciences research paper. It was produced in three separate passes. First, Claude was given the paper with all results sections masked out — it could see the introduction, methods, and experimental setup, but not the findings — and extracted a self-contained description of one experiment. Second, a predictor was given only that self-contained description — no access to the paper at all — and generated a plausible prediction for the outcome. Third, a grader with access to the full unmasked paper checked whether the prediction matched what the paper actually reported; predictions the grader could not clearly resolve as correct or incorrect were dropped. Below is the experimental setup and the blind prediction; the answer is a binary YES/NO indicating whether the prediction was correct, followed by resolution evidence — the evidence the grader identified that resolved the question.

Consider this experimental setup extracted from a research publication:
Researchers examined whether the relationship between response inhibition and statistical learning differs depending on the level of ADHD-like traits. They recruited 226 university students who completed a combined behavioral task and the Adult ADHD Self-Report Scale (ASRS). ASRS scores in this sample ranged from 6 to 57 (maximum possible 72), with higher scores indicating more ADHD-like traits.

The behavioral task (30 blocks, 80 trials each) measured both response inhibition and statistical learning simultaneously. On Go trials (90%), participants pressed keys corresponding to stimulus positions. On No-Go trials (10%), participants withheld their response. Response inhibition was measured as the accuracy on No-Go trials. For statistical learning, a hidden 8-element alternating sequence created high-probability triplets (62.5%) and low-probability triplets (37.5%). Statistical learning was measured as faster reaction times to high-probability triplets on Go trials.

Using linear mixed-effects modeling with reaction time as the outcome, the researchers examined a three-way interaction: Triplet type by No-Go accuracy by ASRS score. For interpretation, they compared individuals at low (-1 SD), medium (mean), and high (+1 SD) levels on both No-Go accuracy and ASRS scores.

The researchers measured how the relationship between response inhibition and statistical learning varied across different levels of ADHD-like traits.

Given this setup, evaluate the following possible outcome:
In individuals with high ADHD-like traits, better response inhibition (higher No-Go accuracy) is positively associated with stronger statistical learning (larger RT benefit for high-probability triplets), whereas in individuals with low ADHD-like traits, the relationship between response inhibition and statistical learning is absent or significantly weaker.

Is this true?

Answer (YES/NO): NO